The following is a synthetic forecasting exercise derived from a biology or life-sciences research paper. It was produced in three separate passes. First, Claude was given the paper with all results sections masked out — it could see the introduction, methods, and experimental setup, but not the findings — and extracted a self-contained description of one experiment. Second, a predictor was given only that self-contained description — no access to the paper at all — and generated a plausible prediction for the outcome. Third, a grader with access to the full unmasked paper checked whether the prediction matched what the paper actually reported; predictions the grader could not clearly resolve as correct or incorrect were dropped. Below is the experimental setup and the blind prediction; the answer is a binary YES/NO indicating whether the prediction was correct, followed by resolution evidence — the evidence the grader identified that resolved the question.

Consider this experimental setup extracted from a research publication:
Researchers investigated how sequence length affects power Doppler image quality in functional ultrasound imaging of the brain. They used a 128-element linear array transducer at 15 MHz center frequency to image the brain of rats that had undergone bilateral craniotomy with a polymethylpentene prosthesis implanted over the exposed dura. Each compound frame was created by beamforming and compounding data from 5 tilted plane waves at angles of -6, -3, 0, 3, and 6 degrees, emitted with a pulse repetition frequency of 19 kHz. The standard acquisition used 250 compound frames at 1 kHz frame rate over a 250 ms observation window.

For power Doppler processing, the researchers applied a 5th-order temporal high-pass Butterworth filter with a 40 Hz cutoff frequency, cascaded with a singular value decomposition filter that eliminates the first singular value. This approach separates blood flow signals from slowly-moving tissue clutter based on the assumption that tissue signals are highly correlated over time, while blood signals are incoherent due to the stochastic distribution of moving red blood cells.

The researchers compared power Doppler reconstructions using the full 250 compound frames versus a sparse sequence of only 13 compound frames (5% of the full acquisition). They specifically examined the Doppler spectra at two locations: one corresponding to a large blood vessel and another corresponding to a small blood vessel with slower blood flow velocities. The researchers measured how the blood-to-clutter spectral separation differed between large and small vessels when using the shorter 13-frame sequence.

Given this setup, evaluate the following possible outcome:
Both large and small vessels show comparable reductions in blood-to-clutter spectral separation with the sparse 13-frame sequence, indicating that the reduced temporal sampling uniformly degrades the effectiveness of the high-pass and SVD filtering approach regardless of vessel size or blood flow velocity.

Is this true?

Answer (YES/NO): NO